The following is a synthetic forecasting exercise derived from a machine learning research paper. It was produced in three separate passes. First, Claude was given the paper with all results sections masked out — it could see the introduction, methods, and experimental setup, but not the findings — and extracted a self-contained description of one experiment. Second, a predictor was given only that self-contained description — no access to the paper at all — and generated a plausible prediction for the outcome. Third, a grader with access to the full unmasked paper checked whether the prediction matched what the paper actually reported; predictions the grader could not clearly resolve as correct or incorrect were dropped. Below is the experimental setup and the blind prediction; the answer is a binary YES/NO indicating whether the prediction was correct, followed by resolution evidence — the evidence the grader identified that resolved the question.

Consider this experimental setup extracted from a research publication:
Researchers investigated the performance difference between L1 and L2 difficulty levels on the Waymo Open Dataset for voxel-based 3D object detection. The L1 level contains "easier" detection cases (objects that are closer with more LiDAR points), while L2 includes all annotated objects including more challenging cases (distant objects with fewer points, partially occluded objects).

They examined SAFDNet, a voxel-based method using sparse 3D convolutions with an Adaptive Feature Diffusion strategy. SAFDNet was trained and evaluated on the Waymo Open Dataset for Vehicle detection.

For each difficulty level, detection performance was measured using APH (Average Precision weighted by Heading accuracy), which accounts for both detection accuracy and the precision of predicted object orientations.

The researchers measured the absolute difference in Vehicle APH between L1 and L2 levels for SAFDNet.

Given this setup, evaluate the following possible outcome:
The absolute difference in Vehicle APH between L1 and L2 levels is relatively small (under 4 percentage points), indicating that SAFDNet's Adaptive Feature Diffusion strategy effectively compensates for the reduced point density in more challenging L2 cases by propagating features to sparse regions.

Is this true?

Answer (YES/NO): NO